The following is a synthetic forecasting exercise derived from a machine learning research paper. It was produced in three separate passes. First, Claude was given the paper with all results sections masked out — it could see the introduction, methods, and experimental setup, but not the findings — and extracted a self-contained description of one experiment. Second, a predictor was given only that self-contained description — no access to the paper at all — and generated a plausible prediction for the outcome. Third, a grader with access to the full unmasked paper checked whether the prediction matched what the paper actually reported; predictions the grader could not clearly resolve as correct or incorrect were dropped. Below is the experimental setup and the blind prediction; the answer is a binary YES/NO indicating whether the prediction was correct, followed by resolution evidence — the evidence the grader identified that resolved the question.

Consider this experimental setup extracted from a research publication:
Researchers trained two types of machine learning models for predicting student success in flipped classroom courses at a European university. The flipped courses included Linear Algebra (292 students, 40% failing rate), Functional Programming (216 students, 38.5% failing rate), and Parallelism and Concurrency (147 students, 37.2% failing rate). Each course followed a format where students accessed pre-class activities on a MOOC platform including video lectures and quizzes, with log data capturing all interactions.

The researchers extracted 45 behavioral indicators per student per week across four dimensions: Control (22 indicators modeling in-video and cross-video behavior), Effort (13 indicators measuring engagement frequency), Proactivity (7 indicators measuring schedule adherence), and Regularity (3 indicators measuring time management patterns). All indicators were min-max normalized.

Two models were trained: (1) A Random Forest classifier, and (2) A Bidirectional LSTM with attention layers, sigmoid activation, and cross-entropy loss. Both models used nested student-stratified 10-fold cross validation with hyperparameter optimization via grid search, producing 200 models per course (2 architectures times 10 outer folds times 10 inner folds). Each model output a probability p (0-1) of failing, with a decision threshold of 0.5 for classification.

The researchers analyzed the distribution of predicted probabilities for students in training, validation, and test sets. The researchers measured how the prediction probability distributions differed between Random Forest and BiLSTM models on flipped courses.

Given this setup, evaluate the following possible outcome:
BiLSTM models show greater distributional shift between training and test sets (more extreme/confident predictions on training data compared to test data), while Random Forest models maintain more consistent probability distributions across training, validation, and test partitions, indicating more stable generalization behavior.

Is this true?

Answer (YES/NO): NO